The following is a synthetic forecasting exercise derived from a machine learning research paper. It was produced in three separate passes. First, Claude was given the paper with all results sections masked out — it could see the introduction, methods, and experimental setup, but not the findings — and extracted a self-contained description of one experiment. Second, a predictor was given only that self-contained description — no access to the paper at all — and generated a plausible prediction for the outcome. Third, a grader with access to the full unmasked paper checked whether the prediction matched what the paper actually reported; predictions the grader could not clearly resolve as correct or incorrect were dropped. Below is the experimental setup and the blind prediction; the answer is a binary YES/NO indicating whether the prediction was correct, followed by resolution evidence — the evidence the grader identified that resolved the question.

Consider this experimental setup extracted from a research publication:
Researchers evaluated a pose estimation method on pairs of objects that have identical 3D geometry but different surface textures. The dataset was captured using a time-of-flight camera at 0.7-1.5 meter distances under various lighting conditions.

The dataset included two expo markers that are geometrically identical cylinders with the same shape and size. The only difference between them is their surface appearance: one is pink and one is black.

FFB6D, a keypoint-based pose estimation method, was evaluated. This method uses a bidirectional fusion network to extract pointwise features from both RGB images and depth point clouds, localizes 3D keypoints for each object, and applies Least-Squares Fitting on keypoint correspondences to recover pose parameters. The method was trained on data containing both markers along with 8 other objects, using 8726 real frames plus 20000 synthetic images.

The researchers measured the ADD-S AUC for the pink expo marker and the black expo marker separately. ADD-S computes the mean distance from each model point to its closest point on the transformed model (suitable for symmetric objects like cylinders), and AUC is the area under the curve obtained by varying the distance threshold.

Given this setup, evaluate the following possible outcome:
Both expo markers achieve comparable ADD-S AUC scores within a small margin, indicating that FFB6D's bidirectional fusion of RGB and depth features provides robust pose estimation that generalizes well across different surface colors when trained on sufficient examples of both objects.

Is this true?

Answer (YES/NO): NO